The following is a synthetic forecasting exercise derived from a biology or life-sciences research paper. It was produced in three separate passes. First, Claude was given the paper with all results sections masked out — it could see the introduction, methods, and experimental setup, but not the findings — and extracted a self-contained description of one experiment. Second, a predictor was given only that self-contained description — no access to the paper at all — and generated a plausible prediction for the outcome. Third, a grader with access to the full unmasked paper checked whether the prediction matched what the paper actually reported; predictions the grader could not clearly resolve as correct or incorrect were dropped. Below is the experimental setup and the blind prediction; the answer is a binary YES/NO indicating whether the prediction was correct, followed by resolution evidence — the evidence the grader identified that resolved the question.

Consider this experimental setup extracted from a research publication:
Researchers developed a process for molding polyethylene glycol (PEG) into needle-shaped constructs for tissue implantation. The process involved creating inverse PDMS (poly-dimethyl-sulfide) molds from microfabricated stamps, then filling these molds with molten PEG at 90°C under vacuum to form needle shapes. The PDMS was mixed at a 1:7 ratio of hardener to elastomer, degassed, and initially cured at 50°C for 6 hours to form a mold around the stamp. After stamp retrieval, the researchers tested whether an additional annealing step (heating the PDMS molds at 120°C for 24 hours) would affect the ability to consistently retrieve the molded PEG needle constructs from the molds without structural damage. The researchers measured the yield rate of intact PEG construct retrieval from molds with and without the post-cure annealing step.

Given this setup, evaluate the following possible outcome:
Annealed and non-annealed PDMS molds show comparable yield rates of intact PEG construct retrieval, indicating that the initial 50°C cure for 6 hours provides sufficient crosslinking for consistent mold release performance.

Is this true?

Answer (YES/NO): NO